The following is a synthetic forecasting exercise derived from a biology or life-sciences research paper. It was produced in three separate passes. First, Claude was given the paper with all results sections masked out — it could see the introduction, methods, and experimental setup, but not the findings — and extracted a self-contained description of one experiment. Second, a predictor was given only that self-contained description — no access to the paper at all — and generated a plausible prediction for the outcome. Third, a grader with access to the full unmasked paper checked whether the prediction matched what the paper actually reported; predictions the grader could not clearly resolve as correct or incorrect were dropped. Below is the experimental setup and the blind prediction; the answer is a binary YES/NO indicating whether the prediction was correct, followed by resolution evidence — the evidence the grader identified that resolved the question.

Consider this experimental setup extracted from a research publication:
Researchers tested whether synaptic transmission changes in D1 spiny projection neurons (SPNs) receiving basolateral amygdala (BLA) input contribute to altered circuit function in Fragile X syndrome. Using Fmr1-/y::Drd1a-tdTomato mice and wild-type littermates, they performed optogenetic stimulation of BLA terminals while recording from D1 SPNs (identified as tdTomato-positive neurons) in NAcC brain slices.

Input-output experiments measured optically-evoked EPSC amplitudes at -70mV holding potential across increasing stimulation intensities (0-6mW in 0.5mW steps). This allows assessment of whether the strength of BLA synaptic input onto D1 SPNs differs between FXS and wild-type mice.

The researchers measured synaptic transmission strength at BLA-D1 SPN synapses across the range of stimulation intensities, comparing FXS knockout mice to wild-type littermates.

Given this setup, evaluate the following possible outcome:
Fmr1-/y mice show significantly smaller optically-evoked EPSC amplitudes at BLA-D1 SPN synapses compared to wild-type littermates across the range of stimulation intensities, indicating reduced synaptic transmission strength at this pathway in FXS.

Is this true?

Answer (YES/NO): NO